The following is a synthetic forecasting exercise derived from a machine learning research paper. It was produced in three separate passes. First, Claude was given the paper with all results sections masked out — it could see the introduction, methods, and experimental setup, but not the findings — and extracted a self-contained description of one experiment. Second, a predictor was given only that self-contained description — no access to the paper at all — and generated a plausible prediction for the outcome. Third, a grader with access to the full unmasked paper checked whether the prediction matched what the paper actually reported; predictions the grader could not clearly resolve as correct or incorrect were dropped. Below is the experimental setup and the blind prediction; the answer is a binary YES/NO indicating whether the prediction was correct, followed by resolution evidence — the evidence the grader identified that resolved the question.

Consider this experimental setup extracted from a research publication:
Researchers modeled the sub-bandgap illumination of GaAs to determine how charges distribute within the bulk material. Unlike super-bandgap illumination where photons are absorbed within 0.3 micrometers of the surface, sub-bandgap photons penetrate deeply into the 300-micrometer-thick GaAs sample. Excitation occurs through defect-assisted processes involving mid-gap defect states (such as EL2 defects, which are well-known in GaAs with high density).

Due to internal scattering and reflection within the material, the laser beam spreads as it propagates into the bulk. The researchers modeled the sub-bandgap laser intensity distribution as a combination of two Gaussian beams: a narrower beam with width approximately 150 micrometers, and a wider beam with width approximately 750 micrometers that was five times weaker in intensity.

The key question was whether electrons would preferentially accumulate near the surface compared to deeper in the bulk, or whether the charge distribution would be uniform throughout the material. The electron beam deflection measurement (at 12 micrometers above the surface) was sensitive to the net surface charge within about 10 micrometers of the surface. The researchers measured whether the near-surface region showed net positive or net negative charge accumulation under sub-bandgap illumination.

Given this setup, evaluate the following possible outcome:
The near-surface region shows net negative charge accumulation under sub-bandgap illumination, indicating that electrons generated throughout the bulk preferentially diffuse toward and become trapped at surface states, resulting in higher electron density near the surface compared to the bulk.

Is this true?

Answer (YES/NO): NO